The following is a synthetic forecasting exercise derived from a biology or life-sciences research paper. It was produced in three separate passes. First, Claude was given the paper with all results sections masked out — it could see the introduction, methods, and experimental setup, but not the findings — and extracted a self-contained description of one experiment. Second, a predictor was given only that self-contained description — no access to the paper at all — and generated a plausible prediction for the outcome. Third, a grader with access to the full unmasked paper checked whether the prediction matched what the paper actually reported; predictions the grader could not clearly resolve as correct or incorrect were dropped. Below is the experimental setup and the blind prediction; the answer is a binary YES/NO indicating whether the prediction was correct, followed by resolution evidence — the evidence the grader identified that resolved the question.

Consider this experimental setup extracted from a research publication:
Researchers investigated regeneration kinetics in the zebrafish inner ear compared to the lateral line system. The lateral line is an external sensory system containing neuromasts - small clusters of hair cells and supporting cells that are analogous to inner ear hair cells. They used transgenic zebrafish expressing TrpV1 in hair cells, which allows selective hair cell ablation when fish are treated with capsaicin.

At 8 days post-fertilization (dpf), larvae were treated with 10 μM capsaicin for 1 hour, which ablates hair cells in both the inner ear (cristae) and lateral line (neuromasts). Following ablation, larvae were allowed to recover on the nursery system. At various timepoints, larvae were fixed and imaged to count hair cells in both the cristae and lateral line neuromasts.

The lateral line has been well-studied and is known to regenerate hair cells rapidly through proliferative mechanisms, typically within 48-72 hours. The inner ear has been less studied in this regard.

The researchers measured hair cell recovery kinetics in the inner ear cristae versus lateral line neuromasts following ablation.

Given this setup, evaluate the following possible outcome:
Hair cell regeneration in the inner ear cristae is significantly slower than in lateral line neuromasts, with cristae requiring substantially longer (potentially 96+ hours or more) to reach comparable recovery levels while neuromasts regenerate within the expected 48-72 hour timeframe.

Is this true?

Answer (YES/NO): YES